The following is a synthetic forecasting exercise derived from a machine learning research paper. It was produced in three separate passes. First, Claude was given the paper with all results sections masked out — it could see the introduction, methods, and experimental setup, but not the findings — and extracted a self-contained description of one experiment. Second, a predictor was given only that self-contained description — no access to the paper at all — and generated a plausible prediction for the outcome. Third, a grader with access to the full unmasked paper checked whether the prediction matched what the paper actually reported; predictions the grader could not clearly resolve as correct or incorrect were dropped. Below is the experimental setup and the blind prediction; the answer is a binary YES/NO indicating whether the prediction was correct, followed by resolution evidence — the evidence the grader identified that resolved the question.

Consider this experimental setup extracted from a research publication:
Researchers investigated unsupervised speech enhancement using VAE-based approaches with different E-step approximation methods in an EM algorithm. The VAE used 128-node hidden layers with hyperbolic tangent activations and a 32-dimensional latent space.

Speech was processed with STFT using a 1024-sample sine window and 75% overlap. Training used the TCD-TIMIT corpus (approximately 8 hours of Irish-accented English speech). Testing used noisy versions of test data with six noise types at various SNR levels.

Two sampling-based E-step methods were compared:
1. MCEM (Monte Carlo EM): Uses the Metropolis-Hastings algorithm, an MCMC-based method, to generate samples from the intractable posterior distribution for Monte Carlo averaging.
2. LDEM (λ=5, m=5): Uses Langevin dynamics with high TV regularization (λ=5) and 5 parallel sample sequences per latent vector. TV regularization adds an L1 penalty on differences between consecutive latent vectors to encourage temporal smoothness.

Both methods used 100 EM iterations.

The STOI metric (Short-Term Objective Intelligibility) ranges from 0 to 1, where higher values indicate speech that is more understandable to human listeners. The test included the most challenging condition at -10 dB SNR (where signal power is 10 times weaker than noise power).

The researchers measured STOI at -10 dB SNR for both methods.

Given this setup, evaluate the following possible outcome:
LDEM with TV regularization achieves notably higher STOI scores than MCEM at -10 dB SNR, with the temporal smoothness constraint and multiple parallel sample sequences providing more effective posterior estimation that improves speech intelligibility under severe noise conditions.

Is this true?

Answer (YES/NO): NO